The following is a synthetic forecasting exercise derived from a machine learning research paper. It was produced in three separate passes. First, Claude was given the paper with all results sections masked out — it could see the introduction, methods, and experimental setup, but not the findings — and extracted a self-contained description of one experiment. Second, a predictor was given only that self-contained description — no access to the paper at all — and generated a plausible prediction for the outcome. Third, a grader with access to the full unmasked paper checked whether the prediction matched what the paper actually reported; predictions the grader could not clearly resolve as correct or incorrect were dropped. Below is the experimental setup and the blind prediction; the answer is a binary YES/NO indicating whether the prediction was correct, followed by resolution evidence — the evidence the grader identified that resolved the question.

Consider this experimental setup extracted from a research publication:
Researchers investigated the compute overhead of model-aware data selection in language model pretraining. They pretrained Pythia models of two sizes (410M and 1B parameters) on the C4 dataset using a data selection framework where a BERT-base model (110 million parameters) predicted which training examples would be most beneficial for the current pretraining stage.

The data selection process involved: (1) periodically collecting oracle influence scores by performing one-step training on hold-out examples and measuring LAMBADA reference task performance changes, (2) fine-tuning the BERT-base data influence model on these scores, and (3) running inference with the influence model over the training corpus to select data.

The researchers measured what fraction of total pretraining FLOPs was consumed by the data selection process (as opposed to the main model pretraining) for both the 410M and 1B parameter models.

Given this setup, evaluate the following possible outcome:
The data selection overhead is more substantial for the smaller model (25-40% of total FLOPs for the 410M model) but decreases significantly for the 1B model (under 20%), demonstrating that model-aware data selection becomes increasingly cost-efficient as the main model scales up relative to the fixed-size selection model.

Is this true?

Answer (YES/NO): NO